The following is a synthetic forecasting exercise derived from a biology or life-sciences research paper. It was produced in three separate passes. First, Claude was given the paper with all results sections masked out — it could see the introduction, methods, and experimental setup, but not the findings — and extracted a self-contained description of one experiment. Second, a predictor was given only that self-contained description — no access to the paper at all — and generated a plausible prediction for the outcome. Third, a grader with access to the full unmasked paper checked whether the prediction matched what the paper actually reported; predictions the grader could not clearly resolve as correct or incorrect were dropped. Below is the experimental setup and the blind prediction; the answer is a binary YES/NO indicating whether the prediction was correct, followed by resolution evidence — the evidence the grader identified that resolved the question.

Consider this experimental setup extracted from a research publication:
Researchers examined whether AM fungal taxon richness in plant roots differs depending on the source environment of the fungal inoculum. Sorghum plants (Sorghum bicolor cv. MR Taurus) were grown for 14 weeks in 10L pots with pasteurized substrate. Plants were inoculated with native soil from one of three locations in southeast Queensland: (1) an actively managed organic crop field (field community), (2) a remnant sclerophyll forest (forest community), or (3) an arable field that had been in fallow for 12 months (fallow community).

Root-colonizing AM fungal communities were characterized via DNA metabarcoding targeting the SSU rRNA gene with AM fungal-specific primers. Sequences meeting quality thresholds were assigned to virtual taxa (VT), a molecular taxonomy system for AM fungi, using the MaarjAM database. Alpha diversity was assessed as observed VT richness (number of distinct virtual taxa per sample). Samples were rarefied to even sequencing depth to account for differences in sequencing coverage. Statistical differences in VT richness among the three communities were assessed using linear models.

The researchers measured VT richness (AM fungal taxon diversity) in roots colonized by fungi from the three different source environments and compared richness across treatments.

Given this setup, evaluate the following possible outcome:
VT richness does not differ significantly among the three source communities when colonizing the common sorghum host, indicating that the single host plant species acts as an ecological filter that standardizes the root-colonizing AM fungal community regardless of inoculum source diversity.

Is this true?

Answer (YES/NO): NO